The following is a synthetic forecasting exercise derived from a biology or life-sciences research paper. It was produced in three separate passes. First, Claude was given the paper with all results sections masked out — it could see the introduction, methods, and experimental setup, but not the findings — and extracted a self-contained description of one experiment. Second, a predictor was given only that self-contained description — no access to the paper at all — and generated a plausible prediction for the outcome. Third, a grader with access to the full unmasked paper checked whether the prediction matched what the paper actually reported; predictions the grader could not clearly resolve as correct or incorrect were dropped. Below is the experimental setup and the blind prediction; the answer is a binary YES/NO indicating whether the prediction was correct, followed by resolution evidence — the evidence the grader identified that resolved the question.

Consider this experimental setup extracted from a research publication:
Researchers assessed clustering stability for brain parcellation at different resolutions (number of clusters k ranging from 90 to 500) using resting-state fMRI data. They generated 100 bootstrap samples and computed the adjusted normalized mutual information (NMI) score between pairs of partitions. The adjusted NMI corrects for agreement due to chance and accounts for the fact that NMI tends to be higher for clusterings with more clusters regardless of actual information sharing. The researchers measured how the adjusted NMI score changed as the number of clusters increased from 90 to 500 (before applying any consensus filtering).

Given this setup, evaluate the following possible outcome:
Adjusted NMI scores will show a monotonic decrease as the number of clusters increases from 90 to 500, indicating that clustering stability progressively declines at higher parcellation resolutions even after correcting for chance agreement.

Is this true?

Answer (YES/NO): NO